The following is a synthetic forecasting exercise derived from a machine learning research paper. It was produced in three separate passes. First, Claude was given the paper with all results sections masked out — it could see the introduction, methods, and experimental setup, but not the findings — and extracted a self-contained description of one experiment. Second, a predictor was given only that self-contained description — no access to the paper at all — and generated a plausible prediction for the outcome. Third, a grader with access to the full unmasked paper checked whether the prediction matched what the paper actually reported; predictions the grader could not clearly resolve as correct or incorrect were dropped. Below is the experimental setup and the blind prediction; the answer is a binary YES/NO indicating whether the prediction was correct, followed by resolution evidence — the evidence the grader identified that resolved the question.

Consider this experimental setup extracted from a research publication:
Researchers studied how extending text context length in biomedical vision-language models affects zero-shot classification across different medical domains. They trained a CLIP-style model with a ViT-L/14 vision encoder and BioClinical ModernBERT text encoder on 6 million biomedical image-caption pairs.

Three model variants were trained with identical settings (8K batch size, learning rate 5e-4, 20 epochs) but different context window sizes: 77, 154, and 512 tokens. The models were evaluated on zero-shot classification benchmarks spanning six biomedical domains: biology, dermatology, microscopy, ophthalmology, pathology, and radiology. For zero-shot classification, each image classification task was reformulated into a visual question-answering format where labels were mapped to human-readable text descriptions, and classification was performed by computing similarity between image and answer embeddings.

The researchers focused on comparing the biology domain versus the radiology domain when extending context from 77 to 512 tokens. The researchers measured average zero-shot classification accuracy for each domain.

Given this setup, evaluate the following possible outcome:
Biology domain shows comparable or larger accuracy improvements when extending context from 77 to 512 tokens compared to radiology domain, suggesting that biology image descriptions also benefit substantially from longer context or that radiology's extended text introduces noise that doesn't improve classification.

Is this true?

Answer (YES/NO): NO